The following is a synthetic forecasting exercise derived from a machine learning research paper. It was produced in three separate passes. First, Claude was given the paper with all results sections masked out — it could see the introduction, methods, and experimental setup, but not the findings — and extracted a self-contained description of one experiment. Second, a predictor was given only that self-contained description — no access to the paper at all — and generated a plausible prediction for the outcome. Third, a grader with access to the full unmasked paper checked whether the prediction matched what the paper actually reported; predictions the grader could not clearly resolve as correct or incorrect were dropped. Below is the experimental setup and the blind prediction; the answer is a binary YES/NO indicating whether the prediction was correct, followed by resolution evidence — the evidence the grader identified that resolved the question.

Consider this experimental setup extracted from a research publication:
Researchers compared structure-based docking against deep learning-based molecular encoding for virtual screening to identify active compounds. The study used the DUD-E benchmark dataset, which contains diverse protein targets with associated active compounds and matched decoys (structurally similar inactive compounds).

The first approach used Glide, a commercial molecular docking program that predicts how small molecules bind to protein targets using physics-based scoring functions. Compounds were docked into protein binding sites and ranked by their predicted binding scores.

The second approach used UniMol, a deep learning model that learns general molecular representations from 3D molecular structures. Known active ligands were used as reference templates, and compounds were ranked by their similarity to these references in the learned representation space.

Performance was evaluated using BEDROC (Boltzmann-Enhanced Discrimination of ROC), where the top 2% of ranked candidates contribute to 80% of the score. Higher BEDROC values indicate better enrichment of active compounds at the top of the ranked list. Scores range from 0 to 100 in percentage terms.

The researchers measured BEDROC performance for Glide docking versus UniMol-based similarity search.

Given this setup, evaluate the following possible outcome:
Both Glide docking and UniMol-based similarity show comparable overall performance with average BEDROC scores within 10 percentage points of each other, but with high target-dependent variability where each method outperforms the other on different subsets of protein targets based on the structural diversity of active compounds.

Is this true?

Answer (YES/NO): NO